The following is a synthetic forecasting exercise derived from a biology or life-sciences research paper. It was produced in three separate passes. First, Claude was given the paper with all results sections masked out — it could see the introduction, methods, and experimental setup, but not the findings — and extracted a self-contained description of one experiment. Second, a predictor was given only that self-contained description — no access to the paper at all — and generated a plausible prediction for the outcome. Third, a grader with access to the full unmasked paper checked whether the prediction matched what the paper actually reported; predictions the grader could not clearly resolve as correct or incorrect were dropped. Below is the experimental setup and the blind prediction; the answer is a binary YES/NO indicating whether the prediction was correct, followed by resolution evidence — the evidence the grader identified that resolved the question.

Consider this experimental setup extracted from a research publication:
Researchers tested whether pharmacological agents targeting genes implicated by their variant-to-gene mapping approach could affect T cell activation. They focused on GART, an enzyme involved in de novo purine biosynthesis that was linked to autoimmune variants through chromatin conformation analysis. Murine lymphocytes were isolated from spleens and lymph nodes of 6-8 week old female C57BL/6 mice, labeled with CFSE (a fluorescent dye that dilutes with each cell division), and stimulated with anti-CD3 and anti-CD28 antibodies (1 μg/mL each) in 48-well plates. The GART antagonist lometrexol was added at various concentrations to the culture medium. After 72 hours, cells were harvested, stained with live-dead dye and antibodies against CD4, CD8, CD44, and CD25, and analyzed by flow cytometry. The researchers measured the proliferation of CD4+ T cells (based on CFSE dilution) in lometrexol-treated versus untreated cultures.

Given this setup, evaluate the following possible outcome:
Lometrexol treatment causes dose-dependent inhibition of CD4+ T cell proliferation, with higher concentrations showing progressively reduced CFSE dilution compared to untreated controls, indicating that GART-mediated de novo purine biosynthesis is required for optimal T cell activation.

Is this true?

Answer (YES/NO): YES